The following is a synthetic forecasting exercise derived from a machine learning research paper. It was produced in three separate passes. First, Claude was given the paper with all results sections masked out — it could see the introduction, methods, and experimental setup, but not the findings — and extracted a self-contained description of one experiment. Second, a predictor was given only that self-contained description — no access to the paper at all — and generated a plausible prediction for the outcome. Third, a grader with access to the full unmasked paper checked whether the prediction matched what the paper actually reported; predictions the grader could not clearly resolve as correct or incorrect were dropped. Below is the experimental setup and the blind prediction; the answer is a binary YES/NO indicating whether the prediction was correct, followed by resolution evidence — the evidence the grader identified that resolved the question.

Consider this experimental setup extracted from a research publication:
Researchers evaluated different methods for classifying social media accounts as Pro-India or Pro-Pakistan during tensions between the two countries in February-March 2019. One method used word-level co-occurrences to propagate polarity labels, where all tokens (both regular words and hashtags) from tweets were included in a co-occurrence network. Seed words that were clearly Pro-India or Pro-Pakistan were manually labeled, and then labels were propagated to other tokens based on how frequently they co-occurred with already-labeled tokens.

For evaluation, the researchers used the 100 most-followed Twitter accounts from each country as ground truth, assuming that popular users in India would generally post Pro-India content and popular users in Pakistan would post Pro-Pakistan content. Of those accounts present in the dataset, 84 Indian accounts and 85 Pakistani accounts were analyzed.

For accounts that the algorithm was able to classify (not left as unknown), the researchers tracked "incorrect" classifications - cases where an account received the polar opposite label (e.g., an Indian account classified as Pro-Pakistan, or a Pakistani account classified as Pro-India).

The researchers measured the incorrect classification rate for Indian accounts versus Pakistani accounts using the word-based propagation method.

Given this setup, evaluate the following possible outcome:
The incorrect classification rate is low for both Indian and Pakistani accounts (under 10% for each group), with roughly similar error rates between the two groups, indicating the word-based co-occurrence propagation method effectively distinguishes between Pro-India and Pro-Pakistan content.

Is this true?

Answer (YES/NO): NO